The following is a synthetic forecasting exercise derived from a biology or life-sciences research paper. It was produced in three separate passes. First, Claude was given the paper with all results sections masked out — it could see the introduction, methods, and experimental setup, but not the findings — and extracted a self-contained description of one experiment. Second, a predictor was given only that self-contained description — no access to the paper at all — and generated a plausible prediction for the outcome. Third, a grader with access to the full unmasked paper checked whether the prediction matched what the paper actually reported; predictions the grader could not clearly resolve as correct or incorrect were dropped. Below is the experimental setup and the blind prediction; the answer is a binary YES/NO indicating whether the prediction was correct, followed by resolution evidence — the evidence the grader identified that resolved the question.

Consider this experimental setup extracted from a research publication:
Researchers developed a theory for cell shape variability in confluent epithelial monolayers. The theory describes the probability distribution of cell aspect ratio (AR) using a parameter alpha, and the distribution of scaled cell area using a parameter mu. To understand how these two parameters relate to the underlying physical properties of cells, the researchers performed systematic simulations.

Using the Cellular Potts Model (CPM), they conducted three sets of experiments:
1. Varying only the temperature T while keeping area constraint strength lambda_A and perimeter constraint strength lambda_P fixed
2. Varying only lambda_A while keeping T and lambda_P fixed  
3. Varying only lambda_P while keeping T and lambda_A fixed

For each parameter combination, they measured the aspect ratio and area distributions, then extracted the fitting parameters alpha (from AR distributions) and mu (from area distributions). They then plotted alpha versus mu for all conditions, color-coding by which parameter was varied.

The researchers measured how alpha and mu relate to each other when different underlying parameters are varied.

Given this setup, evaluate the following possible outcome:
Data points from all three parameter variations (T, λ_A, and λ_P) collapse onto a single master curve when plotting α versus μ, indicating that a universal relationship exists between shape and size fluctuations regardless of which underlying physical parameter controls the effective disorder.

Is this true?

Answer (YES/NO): NO